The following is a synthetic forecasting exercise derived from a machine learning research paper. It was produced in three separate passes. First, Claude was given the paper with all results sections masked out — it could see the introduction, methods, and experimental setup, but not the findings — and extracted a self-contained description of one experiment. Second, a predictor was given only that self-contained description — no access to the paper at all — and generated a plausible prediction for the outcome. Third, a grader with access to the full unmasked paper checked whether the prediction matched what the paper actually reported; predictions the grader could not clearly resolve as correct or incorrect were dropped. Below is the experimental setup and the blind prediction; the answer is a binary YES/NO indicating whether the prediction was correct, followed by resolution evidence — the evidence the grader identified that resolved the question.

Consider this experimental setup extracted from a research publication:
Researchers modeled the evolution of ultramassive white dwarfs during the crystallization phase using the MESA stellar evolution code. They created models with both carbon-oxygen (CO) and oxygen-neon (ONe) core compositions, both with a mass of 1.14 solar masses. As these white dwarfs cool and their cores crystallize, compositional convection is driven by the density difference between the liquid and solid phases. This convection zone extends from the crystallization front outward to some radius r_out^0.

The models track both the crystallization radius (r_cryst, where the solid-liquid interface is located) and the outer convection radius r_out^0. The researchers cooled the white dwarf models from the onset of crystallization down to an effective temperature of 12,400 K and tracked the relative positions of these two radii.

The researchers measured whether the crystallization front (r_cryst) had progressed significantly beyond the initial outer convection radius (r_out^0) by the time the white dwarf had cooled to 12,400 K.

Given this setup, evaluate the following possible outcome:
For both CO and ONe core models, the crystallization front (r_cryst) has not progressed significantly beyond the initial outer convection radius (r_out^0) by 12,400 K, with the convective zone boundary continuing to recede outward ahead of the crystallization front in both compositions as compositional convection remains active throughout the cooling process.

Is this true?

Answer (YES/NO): NO